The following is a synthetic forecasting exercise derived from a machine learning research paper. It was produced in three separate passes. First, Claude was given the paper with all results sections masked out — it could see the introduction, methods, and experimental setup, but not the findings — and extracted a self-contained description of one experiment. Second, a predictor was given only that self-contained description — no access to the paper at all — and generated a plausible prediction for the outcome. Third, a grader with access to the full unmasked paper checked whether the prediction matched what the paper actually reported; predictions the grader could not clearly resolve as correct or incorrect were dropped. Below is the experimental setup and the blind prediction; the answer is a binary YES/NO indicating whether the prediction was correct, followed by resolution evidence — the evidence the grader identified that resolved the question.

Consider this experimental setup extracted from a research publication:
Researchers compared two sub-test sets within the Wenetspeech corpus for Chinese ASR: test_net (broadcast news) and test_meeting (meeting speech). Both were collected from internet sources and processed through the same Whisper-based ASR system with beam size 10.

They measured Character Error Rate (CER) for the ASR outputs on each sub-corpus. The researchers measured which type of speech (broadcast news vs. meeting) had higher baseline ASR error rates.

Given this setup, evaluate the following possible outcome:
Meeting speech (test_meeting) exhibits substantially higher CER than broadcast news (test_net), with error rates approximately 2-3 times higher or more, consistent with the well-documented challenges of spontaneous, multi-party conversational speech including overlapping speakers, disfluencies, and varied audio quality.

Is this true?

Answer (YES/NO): NO